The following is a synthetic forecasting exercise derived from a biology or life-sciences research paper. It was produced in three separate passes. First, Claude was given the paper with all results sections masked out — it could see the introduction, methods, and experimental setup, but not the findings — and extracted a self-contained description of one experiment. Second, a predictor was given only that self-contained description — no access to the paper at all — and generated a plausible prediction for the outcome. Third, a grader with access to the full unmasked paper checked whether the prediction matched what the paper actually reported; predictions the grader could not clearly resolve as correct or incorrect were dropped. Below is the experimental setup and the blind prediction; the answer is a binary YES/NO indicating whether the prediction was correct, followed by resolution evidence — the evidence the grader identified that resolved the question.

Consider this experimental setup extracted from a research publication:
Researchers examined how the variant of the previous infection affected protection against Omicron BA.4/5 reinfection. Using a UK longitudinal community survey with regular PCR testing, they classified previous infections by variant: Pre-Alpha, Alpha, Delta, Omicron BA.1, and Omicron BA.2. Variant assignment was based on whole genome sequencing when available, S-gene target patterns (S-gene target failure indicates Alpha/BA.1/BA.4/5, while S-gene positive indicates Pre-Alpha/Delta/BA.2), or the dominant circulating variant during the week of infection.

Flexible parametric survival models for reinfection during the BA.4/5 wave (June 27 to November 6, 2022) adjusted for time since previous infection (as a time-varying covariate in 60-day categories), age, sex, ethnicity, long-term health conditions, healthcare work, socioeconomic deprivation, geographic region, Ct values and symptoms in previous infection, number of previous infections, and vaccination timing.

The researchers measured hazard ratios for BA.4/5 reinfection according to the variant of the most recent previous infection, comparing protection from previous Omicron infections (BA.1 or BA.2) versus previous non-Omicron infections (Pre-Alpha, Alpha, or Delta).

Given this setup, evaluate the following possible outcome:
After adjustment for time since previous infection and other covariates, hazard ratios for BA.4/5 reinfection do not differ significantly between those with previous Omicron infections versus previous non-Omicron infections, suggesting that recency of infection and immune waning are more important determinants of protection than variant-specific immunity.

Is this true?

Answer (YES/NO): NO